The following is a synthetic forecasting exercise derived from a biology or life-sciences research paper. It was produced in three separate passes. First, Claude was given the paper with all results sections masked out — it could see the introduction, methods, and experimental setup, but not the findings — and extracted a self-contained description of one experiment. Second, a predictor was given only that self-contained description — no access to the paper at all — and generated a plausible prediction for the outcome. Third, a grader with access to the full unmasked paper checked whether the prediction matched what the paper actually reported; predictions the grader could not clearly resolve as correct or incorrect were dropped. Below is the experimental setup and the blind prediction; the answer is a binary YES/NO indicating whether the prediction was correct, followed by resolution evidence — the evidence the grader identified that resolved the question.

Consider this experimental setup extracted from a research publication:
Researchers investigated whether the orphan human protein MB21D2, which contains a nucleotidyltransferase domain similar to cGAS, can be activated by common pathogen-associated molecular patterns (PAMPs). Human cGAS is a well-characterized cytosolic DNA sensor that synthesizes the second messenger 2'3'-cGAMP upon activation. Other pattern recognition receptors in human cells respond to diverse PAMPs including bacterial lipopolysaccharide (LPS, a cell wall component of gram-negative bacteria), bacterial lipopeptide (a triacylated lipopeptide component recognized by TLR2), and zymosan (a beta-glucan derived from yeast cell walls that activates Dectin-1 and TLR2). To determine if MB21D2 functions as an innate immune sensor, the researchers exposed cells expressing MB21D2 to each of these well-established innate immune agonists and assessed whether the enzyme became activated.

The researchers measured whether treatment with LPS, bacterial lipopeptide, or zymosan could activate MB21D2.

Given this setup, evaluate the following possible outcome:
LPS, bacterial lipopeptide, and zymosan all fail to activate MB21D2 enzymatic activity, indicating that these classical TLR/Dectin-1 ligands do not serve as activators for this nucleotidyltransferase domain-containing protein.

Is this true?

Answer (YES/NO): YES